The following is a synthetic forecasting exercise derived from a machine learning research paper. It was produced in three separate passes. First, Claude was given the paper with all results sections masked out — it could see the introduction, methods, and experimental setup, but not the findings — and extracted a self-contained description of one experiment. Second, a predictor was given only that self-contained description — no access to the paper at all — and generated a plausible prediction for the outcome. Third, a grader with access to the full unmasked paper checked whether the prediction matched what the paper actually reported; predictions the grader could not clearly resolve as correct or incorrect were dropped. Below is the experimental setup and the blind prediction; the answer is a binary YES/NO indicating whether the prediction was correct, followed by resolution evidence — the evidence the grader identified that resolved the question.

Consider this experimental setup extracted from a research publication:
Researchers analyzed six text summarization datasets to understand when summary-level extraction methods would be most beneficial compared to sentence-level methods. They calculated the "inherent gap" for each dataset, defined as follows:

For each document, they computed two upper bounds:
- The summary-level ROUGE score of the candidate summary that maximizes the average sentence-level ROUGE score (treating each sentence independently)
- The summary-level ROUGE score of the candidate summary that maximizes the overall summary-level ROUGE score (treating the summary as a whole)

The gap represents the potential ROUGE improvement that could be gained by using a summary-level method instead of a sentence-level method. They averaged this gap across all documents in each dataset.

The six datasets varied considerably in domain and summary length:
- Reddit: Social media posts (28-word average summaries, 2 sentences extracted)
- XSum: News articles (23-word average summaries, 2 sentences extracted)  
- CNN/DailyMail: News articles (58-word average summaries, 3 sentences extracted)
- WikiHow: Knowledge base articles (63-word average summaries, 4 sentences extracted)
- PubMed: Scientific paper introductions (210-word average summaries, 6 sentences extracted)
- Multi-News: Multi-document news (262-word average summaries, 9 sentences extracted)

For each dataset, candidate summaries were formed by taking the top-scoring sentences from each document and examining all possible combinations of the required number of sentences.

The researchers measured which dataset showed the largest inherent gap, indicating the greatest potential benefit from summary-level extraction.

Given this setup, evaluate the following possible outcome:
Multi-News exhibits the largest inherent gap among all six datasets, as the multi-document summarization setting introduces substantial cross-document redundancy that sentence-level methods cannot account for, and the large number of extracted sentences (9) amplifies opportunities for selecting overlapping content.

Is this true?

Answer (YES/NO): NO